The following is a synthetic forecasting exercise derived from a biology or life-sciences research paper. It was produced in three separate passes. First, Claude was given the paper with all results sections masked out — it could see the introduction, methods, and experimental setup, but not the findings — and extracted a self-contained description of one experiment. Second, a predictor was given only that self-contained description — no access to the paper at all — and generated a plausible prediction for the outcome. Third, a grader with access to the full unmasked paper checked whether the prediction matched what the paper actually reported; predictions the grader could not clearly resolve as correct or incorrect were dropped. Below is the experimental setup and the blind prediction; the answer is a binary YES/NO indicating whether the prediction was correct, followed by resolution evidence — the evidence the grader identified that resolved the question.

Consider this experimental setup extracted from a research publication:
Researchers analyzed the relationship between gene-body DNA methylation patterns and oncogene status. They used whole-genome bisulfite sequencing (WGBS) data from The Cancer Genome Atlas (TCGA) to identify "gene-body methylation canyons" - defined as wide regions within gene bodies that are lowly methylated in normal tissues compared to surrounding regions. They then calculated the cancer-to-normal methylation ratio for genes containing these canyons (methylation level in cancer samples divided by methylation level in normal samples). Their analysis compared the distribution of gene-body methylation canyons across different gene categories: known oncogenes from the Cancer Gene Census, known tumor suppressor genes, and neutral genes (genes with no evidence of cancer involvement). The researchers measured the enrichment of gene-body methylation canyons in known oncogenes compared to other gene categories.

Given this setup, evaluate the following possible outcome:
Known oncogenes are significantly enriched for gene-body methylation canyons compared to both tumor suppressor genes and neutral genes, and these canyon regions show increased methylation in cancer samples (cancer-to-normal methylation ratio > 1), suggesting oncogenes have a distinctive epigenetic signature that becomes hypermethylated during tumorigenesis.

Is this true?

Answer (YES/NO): YES